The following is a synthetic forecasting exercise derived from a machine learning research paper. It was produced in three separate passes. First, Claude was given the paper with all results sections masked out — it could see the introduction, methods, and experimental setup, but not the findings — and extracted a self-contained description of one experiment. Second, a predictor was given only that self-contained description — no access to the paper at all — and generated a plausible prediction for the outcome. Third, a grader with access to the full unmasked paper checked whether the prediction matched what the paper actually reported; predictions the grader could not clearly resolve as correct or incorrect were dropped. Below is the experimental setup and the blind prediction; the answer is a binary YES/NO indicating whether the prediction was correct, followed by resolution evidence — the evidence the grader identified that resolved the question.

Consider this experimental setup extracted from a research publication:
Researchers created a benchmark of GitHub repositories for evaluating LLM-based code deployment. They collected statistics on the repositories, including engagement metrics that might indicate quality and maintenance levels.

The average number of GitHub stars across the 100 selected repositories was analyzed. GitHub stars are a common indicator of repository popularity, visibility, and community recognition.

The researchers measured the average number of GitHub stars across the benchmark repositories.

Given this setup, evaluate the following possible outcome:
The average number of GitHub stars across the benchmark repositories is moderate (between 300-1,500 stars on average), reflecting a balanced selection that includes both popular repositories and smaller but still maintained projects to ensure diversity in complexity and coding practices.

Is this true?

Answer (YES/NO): YES